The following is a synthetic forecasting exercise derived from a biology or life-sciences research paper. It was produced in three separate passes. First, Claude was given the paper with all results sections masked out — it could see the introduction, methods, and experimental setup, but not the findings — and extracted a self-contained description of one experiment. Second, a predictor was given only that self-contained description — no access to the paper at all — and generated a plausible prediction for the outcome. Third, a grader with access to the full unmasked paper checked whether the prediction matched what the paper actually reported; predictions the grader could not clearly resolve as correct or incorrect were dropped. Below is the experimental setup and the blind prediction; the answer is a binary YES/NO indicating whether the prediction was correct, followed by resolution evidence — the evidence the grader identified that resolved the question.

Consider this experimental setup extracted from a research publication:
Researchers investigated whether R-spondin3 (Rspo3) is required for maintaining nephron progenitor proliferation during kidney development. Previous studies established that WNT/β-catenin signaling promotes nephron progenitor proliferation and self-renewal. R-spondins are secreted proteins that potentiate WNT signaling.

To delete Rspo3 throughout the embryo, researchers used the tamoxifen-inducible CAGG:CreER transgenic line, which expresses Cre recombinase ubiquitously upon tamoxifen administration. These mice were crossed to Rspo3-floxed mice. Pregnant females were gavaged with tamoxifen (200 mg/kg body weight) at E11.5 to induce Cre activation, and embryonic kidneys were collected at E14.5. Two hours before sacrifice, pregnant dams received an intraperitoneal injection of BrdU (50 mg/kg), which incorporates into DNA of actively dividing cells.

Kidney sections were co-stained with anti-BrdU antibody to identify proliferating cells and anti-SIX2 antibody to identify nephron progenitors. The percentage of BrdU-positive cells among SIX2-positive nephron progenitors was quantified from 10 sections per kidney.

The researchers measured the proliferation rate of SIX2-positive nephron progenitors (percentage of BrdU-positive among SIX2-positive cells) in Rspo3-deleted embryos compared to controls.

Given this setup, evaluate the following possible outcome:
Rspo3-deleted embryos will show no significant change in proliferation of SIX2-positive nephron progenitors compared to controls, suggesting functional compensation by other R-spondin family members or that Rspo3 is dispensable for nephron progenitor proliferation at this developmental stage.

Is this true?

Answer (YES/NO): NO